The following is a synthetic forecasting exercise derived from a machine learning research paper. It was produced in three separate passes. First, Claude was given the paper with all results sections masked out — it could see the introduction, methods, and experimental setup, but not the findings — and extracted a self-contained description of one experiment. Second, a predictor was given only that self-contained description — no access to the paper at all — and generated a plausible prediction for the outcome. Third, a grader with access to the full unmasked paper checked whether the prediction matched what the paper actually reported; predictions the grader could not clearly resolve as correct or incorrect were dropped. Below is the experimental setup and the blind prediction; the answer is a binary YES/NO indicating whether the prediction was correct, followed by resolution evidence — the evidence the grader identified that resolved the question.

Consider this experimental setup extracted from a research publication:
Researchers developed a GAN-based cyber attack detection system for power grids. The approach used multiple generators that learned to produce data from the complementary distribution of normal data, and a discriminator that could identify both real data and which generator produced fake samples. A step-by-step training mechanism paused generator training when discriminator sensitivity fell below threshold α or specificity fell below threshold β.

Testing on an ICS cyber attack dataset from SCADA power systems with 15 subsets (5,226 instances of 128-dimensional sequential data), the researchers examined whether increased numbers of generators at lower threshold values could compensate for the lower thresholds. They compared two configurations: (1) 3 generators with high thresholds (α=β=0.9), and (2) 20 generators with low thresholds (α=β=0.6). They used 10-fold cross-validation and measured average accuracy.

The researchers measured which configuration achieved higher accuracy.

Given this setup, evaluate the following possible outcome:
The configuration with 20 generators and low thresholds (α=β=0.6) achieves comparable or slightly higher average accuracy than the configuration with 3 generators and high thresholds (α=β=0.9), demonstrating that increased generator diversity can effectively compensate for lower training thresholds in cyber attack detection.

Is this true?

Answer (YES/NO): NO